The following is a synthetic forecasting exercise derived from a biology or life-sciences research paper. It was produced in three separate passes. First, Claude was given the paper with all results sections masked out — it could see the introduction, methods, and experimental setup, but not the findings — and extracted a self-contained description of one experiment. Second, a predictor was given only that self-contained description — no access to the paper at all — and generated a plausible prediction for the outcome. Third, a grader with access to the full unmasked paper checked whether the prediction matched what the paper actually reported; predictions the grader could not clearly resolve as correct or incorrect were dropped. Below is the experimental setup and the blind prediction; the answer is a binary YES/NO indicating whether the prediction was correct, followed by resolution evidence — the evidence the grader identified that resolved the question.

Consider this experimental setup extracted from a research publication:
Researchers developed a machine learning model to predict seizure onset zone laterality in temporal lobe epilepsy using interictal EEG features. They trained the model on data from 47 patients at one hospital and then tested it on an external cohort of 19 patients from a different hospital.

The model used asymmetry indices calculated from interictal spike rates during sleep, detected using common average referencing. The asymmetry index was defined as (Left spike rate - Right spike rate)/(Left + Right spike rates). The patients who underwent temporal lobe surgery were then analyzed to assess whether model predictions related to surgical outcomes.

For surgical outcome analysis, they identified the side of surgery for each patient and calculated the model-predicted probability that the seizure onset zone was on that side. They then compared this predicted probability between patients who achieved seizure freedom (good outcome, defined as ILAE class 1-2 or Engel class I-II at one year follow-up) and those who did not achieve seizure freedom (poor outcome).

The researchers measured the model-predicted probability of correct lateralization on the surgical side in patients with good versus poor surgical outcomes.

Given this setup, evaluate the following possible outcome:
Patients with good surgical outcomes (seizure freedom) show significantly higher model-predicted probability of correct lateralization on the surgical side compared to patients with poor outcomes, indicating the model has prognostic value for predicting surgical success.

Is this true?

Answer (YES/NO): YES